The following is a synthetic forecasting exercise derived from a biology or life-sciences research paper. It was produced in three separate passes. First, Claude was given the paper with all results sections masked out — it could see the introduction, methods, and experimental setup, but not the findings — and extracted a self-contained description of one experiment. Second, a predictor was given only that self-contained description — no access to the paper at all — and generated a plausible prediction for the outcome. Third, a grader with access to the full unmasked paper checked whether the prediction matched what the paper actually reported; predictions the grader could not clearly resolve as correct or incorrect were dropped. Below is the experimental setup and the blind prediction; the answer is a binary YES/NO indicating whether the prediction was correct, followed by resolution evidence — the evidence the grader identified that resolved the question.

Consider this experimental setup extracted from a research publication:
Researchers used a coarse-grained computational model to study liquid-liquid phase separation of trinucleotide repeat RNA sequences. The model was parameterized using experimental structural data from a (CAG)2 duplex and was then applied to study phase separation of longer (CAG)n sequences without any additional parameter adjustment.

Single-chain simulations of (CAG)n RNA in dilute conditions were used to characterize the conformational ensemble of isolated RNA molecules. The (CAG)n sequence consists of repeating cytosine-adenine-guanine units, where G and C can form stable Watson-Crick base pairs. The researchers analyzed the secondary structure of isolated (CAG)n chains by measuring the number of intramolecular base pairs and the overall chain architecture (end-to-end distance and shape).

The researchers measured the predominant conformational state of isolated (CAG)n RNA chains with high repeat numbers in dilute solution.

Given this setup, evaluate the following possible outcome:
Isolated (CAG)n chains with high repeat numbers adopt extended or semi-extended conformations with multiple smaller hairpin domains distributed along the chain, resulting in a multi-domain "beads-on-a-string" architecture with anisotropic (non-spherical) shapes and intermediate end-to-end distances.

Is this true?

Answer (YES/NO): NO